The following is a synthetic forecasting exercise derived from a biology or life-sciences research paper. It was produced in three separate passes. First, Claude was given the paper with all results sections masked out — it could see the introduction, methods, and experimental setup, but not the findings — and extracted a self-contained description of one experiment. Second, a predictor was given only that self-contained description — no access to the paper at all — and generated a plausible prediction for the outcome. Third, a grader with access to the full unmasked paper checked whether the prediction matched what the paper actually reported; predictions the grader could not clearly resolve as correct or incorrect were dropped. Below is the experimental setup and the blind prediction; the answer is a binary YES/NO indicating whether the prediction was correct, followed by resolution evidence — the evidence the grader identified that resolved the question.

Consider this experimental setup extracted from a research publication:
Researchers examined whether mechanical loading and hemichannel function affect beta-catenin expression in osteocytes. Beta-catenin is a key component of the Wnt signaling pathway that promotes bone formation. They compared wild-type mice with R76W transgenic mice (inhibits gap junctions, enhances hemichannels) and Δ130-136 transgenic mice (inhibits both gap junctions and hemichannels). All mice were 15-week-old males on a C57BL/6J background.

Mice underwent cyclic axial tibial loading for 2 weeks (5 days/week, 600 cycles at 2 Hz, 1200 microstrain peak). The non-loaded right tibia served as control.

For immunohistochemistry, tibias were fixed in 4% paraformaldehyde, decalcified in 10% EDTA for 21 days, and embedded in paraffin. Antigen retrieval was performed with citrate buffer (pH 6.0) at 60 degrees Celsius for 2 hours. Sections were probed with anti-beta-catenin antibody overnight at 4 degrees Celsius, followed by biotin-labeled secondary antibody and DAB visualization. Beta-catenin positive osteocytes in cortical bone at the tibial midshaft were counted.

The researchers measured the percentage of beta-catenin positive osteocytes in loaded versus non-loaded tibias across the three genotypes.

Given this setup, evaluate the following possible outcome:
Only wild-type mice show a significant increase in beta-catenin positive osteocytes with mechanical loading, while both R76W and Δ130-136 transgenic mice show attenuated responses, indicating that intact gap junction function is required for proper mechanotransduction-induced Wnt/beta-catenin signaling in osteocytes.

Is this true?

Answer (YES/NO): NO